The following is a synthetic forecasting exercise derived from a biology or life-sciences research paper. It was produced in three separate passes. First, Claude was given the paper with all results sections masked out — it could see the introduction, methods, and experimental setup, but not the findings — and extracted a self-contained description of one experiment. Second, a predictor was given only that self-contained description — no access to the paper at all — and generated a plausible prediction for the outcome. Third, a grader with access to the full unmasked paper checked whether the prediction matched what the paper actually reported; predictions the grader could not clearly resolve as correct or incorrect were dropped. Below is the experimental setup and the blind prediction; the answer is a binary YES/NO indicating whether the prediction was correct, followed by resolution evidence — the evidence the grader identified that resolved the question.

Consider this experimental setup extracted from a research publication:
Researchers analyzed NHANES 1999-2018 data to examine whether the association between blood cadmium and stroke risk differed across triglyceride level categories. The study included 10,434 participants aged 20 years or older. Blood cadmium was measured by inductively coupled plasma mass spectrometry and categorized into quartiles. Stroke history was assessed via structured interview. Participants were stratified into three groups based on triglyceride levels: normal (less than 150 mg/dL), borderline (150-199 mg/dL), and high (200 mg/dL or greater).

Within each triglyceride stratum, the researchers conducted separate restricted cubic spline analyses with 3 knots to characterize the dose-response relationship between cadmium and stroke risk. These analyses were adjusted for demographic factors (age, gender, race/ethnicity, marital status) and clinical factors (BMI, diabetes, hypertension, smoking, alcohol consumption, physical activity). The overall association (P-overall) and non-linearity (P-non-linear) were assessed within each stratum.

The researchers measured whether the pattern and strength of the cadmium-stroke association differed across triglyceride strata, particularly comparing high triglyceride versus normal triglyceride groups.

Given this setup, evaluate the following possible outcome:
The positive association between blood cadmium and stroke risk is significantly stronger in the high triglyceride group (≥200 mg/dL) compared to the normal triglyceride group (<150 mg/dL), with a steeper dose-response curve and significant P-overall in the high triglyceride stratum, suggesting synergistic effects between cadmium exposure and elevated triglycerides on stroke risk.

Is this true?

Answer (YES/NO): NO